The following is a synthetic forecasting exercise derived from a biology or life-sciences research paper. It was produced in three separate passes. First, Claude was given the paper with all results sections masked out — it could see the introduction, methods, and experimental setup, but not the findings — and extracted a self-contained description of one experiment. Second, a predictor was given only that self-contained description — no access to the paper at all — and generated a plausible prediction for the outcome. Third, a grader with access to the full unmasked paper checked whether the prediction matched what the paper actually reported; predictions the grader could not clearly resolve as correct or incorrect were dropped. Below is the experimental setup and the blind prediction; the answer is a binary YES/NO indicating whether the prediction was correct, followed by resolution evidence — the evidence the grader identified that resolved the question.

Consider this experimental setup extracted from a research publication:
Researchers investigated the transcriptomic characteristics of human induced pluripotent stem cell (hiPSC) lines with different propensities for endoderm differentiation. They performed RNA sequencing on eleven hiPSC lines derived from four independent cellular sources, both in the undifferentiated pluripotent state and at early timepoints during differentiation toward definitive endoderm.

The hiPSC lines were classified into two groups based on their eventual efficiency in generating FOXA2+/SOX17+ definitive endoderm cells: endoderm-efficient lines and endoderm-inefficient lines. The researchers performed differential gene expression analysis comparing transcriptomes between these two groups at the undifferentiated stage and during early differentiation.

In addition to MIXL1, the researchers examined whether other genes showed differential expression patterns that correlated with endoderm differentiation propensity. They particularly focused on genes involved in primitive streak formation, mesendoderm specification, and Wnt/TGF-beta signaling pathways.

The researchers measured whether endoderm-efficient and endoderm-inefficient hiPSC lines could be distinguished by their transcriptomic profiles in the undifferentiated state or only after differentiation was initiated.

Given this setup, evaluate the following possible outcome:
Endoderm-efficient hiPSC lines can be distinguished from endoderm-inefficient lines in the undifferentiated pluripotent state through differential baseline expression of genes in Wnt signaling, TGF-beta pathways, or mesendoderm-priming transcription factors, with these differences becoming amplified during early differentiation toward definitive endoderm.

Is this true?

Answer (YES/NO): NO